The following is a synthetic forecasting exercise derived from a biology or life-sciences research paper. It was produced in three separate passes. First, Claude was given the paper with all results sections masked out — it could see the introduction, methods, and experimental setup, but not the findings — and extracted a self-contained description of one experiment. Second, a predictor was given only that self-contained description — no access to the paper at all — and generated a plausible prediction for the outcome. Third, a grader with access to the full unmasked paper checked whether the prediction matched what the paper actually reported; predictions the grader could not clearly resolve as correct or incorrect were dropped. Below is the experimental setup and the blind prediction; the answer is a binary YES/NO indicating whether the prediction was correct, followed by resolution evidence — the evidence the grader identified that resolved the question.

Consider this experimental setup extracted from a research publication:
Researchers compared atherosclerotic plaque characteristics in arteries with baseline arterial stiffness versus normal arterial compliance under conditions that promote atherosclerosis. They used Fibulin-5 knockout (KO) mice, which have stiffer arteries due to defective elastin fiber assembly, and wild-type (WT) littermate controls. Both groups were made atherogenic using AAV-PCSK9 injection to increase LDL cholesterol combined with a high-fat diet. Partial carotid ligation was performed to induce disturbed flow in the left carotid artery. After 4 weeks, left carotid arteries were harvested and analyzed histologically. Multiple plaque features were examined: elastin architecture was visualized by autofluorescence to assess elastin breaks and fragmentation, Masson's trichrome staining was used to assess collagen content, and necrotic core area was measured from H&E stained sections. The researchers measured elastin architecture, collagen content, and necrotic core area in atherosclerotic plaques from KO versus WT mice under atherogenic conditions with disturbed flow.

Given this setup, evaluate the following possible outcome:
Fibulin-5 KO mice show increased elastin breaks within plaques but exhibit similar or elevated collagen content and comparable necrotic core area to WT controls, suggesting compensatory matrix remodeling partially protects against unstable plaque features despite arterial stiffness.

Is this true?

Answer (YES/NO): NO